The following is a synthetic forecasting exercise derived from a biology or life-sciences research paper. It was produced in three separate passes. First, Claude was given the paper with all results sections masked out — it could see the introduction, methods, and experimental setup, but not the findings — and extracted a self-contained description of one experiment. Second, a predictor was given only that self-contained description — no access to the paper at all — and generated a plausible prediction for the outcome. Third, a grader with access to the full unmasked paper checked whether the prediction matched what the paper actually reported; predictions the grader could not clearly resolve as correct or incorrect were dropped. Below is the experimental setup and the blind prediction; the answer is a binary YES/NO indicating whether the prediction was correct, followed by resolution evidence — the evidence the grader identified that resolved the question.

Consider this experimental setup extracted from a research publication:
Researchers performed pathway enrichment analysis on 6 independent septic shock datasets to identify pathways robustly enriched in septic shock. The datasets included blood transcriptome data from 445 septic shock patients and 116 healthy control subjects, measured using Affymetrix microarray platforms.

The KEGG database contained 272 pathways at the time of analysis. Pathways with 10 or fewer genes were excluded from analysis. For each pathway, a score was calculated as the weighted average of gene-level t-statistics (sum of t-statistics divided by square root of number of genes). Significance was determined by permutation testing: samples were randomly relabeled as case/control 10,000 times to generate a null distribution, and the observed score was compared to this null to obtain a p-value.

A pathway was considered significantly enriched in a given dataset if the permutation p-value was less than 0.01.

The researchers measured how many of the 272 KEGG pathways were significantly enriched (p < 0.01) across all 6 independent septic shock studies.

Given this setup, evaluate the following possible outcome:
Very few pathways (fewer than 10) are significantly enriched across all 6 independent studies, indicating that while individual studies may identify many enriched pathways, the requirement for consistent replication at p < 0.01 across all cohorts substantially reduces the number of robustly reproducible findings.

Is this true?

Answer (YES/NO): NO